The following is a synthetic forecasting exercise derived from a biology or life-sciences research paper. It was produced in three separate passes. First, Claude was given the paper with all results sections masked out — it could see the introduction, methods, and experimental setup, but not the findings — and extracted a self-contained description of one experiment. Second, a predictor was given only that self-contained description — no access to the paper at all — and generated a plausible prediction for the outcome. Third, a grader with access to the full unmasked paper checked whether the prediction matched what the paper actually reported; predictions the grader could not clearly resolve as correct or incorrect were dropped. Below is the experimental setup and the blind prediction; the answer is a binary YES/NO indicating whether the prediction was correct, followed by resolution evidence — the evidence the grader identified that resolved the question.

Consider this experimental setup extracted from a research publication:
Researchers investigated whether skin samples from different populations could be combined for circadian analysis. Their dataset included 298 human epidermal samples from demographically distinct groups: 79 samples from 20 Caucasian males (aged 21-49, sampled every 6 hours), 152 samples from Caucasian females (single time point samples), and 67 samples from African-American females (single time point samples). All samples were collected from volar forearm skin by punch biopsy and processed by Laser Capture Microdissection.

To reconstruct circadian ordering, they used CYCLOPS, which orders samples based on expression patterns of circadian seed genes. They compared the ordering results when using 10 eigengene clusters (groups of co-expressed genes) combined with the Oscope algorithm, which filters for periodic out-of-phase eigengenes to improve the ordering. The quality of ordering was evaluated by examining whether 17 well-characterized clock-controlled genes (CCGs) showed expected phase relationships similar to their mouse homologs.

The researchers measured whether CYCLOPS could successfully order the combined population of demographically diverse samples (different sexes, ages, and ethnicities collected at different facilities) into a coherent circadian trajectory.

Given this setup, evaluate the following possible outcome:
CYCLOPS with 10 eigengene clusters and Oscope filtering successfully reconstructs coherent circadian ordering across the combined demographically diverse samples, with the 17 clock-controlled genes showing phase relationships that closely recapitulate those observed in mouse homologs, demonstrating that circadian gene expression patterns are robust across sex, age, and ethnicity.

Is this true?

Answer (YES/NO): YES